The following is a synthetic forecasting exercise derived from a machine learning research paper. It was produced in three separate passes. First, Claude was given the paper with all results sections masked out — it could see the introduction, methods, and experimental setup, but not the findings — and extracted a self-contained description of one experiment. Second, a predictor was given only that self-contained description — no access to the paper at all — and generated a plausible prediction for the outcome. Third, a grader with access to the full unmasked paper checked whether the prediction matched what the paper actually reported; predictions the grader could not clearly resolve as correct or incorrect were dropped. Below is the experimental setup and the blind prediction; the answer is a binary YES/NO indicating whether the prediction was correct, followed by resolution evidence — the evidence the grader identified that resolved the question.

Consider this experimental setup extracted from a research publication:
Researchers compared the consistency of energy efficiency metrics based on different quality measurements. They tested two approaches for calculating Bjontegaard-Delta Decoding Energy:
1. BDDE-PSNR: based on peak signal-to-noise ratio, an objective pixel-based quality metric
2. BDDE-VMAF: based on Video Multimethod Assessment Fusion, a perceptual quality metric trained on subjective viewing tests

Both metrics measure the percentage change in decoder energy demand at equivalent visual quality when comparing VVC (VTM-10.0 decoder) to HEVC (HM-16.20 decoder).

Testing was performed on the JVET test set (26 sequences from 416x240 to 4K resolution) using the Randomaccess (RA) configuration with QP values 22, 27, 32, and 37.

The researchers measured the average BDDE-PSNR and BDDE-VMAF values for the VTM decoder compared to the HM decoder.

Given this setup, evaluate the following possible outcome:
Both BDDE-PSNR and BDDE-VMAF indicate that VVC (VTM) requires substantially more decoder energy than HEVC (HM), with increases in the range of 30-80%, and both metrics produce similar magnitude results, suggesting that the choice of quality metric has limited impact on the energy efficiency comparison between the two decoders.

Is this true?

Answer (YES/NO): NO